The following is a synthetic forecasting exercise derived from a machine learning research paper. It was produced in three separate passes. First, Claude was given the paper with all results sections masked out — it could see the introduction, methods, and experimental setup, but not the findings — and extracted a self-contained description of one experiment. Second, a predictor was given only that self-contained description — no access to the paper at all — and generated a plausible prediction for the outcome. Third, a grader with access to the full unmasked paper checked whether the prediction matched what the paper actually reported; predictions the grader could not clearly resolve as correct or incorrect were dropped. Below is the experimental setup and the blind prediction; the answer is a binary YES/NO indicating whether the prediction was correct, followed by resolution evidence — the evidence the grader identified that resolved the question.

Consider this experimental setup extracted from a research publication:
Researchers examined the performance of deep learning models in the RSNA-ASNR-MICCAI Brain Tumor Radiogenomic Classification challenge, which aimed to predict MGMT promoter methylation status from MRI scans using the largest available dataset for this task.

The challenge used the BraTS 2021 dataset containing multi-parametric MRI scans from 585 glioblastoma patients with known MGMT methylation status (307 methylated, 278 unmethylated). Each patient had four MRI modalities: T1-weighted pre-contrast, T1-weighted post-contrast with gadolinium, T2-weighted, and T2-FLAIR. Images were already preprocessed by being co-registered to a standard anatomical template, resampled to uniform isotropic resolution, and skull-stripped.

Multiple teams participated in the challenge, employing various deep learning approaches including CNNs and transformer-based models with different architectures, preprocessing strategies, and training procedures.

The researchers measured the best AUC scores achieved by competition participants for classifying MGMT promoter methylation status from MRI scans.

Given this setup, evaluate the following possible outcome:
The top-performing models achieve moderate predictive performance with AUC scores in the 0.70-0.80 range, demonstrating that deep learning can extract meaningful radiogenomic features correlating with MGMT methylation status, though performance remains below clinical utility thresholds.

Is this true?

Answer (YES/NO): NO